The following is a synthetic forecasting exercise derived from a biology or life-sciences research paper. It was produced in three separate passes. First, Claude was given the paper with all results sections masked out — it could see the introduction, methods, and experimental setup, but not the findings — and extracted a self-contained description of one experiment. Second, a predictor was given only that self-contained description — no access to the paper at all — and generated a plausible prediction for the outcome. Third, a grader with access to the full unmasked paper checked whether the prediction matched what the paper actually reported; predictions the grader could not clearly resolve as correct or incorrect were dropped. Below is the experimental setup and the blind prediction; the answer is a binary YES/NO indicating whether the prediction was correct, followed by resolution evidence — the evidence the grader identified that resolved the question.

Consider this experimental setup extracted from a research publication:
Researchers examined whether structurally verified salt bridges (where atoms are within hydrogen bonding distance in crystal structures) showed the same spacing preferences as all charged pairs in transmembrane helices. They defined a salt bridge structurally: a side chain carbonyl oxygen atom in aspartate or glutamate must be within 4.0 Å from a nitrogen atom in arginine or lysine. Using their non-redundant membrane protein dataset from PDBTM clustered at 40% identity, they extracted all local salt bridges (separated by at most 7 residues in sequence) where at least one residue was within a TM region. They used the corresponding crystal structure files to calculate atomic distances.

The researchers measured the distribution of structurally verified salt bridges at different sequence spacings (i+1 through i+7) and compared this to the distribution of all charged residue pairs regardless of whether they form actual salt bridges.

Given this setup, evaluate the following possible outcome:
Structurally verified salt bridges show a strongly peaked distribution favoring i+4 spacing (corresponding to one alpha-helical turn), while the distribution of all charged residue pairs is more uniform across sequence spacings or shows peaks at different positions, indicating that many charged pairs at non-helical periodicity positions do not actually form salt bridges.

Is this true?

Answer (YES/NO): NO